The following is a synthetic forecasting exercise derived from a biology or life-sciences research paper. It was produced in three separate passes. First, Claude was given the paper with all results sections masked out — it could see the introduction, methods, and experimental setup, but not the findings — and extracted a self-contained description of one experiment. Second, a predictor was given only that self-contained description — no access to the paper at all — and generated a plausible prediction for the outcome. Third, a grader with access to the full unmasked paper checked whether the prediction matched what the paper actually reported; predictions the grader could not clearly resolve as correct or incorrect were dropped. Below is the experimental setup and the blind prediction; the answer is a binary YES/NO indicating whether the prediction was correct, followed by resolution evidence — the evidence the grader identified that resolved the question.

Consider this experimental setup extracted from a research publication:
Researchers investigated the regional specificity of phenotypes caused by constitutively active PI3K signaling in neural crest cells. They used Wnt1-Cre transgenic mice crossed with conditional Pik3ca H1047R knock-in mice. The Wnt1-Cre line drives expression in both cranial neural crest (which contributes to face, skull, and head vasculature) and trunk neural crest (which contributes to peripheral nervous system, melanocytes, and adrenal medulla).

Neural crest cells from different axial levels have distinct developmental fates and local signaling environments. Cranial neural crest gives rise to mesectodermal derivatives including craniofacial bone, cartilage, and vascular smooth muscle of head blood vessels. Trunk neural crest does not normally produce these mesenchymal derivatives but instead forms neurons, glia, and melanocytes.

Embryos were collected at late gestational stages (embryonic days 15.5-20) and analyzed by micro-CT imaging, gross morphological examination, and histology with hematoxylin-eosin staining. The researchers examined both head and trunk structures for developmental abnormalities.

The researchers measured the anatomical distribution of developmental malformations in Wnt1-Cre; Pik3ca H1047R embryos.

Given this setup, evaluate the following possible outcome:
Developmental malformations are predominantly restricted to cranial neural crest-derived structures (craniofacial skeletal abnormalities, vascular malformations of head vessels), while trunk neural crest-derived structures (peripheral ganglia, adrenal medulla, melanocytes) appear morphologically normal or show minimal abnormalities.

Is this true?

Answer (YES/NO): YES